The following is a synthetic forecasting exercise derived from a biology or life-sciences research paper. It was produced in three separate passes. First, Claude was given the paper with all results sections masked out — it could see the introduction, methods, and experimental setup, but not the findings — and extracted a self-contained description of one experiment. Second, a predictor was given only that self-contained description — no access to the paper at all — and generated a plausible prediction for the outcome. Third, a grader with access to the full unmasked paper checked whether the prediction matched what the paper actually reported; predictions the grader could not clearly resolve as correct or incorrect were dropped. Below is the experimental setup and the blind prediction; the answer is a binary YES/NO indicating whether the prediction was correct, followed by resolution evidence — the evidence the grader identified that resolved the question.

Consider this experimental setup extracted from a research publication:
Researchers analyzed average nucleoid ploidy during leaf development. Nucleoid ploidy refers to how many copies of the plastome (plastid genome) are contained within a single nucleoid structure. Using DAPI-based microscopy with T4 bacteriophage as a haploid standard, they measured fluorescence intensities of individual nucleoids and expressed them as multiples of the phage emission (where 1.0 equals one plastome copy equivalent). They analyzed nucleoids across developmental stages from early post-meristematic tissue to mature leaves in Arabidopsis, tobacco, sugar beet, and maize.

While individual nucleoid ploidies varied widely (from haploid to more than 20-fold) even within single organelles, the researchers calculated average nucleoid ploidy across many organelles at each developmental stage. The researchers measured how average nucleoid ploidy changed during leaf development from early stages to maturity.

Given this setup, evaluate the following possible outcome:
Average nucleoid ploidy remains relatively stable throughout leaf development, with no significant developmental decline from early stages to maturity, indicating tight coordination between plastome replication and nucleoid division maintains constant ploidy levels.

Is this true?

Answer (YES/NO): YES